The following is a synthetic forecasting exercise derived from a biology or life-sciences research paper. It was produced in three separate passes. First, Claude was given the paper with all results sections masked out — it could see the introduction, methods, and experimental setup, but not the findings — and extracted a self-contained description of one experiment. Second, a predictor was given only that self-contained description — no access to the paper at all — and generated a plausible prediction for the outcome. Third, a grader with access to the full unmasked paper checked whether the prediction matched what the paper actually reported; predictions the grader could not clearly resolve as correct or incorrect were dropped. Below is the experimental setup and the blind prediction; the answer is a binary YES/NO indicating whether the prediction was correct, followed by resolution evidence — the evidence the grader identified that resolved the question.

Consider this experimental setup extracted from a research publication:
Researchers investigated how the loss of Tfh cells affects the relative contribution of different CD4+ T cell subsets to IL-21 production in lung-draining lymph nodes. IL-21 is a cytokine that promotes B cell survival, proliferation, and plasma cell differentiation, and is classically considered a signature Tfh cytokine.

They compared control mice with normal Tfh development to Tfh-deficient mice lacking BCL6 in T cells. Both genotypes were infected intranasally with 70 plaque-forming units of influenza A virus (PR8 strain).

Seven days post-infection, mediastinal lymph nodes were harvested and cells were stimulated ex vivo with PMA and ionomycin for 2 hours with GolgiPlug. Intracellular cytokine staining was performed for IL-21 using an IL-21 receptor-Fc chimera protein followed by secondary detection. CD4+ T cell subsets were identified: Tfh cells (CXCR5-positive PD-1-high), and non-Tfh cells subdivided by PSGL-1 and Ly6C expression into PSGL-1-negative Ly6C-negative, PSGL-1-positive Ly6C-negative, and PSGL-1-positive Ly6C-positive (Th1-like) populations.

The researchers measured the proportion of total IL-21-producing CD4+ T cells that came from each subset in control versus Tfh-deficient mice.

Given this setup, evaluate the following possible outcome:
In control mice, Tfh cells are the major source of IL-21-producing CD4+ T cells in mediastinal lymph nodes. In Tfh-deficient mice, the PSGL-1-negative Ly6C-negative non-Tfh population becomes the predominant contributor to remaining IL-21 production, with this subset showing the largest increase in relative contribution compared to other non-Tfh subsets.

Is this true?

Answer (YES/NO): NO